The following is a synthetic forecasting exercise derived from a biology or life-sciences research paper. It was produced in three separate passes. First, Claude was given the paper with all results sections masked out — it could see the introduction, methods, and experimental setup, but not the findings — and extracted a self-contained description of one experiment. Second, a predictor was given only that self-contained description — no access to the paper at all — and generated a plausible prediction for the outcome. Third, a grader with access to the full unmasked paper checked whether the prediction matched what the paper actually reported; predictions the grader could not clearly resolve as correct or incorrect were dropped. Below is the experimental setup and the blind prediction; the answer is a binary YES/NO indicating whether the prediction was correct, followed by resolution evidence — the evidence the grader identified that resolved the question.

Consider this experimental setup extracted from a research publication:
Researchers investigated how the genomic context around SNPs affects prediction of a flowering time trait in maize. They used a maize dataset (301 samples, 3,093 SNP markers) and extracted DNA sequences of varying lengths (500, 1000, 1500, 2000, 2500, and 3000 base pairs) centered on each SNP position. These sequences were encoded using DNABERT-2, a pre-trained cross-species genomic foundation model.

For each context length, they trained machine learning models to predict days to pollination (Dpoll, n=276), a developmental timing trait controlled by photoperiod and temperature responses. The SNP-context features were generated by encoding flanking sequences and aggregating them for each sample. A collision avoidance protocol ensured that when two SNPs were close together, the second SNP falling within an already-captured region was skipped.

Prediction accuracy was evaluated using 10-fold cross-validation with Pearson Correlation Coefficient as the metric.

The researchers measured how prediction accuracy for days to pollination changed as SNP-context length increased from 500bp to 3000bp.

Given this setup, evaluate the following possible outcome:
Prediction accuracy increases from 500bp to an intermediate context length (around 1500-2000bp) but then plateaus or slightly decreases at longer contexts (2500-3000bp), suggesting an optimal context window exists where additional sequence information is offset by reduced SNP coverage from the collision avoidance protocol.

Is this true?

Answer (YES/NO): NO